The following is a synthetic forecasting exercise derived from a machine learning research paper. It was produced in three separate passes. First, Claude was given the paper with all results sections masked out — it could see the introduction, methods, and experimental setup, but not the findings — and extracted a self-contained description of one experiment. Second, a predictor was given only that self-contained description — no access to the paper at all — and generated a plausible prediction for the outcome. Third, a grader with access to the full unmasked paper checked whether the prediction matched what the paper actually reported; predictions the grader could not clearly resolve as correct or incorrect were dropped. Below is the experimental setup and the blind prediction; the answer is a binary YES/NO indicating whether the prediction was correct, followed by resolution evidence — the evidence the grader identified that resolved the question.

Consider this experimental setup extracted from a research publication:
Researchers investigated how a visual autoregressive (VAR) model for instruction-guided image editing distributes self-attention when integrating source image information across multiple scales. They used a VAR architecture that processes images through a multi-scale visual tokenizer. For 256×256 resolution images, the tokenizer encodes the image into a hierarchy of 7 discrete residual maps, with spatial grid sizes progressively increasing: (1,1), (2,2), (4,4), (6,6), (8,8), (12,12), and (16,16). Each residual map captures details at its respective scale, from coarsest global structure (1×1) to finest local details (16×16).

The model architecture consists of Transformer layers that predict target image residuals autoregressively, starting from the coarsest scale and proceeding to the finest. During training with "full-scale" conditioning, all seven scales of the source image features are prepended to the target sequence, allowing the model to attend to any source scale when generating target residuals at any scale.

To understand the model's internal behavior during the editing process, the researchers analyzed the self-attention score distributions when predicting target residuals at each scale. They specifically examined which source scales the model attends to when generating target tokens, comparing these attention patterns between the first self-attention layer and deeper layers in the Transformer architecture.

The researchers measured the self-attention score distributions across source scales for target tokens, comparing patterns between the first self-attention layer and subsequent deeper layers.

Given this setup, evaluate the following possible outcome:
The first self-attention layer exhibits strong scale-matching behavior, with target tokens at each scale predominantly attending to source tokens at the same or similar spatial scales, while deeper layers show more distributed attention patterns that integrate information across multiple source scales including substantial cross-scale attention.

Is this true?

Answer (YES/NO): NO